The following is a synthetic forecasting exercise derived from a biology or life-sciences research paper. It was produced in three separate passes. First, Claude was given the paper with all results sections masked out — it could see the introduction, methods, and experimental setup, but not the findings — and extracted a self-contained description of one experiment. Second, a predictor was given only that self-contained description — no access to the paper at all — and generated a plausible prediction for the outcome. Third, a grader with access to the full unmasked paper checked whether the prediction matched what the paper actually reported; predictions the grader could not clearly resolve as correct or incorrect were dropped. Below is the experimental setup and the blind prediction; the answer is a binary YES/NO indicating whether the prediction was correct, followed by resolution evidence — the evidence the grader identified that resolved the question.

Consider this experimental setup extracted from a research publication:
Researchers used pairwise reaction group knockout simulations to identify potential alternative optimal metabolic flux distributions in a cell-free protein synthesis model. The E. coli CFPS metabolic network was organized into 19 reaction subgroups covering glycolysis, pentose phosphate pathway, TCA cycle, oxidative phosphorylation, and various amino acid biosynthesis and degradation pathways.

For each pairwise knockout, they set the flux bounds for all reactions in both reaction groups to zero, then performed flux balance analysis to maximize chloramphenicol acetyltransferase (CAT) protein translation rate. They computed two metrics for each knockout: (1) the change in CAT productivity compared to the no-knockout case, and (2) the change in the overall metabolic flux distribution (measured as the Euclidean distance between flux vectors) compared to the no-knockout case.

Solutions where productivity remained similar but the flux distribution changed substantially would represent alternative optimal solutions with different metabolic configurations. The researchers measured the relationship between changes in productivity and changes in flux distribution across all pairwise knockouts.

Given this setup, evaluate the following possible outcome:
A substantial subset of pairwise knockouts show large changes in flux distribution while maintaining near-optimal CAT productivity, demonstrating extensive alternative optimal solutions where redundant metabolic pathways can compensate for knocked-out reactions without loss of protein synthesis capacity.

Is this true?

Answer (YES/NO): YES